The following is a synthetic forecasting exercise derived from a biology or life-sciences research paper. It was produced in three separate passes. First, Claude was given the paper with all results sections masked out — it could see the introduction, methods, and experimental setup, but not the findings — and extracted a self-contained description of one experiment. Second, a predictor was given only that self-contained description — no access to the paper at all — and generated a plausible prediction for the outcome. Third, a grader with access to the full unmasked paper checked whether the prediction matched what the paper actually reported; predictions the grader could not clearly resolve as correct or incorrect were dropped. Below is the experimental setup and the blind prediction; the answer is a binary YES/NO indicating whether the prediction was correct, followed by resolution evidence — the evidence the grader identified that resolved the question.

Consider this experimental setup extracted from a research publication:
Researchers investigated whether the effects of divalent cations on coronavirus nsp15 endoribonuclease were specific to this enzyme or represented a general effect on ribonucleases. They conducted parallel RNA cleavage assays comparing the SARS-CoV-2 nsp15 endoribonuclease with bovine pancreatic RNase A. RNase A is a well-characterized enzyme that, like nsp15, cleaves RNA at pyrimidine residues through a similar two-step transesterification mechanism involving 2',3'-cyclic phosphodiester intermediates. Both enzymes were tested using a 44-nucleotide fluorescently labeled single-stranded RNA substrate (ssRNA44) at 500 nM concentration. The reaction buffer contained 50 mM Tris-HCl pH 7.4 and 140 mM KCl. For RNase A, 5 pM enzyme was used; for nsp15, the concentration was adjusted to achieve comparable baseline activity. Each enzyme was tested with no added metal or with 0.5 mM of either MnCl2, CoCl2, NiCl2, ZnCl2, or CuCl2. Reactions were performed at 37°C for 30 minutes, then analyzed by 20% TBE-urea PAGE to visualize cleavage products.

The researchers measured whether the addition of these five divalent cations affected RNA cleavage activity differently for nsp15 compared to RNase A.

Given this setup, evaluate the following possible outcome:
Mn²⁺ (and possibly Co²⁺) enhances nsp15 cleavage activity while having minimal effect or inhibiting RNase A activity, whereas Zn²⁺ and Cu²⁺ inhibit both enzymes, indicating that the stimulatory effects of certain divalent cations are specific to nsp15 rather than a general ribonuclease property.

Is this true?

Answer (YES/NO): NO